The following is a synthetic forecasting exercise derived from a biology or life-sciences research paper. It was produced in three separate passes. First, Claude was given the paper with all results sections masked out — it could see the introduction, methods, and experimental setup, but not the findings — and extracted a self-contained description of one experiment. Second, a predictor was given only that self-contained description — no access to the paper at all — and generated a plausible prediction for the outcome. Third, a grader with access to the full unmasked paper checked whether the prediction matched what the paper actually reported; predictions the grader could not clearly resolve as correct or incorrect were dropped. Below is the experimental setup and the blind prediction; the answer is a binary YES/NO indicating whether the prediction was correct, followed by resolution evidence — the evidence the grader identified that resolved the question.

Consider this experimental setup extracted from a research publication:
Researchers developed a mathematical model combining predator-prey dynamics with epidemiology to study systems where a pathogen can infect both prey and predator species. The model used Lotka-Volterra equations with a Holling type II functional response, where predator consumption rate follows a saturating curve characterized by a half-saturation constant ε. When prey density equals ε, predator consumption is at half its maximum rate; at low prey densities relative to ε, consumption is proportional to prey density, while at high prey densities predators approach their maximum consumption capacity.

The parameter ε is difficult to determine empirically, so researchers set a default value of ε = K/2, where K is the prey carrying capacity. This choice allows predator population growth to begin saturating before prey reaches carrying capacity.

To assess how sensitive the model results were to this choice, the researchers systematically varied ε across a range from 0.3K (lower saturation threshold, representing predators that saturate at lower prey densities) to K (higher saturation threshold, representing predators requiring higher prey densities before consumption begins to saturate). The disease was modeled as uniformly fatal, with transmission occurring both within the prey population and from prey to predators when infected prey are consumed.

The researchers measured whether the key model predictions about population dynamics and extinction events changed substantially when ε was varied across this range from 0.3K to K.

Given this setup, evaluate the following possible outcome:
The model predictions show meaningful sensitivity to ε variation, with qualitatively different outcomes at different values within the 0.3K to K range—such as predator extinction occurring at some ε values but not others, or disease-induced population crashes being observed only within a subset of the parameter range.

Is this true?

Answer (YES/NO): NO